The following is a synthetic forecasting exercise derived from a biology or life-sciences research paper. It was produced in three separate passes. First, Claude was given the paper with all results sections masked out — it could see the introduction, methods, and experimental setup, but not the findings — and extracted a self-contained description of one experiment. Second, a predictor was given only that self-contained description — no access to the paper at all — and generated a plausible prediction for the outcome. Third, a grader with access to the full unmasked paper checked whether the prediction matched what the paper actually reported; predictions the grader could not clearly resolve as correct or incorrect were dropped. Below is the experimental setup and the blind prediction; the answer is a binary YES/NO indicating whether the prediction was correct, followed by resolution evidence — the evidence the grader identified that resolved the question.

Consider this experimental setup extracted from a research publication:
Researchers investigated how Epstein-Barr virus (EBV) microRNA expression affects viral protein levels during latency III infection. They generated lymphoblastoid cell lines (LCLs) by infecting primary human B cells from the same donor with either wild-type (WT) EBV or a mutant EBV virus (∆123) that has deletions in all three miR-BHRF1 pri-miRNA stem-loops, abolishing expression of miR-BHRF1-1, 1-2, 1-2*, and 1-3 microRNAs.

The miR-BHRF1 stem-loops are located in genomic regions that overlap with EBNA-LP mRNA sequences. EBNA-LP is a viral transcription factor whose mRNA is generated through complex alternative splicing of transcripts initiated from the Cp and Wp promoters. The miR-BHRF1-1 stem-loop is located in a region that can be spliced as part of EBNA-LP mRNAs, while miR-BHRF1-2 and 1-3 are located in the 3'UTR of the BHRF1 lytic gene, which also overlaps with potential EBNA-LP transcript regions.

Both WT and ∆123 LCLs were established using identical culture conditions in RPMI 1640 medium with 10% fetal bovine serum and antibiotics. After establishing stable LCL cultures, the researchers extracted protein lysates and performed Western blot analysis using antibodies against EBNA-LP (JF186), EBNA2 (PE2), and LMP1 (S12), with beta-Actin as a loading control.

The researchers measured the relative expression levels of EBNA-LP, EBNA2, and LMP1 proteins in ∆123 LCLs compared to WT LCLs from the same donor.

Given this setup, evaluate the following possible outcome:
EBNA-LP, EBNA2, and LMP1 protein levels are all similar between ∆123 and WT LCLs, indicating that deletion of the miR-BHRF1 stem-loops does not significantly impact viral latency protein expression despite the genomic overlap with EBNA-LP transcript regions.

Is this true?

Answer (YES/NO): NO